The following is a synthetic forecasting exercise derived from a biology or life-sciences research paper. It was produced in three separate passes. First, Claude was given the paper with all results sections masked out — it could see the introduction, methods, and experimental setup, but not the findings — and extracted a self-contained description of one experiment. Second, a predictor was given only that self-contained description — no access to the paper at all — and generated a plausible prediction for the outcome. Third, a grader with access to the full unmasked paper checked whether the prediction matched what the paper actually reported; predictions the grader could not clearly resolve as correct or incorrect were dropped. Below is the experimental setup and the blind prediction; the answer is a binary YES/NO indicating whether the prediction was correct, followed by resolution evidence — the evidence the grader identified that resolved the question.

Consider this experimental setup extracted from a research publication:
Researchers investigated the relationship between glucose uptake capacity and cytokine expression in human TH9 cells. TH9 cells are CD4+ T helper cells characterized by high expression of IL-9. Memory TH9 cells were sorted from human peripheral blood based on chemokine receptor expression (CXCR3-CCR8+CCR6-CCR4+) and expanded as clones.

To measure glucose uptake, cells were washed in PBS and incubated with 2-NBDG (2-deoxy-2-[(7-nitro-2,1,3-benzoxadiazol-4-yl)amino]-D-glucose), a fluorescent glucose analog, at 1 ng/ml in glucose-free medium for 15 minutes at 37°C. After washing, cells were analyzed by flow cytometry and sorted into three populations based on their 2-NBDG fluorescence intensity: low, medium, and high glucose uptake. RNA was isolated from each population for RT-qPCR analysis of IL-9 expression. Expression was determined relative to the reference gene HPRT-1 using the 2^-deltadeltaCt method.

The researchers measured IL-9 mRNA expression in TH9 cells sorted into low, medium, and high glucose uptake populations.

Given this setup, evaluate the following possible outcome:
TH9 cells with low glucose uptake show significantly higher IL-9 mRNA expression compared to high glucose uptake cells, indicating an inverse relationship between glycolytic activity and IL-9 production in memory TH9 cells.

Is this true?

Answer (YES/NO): NO